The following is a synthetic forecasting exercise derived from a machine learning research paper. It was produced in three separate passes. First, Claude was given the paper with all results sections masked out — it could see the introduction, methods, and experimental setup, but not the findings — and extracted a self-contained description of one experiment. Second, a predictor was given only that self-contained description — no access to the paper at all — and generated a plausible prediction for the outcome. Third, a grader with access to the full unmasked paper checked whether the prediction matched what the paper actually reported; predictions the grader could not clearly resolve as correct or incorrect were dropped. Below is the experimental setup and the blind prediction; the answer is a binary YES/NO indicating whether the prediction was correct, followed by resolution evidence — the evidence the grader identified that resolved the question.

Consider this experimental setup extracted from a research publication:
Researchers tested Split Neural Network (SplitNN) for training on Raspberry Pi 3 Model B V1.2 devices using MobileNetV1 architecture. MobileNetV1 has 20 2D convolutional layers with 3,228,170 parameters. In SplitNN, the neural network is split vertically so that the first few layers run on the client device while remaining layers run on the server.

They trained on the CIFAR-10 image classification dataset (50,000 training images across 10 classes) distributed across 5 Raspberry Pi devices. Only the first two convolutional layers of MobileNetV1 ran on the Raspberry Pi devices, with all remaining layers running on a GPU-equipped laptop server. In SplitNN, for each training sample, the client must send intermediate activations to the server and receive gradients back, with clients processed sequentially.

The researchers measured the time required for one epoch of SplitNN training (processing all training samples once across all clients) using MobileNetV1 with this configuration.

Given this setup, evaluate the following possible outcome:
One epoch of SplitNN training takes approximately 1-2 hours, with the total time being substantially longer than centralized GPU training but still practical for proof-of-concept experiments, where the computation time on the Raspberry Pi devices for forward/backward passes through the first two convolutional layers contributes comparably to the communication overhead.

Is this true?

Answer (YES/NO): NO